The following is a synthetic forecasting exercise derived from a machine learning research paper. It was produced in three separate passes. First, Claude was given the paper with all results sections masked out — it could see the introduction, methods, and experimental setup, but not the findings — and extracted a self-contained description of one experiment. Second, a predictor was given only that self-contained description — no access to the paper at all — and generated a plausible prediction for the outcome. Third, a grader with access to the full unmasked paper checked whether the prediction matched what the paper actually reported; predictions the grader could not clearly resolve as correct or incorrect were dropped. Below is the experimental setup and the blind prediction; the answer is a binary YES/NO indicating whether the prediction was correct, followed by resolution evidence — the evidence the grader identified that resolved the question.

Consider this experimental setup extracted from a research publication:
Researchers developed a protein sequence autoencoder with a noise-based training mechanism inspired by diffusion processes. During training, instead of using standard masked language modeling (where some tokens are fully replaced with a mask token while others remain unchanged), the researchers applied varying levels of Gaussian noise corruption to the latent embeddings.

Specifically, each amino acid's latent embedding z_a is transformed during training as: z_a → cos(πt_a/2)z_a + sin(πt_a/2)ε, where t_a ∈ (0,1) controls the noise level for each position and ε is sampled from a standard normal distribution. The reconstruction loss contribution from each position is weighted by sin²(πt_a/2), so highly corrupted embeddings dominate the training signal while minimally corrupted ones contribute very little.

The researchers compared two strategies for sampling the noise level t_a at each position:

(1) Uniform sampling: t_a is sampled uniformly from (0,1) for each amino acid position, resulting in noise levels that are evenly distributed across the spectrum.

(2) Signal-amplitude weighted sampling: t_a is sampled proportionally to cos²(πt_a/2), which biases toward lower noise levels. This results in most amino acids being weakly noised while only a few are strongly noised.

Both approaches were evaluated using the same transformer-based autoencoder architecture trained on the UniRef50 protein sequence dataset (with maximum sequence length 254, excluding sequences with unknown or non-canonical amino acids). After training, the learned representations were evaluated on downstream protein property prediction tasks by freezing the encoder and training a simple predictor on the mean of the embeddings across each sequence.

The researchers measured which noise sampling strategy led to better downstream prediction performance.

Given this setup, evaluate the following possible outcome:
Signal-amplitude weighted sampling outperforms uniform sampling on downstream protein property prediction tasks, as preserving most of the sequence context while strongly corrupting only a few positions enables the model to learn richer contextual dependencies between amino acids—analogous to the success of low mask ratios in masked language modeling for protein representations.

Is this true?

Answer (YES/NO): YES